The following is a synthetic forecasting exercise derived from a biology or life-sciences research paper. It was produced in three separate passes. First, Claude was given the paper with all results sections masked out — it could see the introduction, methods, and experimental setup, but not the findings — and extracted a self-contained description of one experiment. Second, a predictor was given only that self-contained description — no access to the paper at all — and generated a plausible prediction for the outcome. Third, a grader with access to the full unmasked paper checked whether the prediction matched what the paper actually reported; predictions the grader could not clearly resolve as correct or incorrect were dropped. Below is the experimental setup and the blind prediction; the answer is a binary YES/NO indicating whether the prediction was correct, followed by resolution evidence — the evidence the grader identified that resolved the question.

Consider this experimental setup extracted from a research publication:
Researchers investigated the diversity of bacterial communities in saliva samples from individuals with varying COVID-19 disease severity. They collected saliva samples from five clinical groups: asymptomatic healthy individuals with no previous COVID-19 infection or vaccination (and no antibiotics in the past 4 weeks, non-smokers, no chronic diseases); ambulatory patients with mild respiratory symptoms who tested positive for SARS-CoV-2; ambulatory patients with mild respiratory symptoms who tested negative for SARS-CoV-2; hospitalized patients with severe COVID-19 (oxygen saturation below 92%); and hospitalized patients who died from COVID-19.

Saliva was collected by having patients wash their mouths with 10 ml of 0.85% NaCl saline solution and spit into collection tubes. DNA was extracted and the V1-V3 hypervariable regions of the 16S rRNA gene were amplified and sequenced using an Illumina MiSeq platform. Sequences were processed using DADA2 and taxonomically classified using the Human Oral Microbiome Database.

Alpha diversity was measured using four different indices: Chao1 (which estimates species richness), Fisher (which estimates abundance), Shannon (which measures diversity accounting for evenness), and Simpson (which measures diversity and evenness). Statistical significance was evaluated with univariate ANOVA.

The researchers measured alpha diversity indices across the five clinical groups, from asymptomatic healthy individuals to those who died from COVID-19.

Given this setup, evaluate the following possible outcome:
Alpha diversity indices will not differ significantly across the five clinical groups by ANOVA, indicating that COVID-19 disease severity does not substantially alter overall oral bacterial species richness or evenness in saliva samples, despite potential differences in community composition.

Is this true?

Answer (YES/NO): NO